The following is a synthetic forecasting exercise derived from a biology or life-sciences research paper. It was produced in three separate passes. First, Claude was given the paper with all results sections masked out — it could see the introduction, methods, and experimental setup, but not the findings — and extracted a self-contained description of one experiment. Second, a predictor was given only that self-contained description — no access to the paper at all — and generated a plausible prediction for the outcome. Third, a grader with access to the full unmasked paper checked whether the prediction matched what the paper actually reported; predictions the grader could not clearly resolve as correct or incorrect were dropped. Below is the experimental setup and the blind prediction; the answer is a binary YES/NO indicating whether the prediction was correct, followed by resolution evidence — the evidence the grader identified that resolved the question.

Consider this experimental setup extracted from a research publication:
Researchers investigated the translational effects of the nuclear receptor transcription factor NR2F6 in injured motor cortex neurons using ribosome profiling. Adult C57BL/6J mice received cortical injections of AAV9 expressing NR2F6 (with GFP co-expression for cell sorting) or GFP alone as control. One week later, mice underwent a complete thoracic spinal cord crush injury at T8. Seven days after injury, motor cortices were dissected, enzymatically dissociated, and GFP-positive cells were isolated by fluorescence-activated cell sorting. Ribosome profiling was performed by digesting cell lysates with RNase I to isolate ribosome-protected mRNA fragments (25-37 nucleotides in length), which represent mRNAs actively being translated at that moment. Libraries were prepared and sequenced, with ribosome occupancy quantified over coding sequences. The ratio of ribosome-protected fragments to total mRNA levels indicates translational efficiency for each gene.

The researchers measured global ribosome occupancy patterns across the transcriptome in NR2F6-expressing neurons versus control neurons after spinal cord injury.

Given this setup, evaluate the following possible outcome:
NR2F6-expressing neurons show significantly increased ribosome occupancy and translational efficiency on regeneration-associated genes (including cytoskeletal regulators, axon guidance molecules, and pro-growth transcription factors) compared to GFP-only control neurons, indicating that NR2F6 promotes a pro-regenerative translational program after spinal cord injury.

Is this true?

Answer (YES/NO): NO